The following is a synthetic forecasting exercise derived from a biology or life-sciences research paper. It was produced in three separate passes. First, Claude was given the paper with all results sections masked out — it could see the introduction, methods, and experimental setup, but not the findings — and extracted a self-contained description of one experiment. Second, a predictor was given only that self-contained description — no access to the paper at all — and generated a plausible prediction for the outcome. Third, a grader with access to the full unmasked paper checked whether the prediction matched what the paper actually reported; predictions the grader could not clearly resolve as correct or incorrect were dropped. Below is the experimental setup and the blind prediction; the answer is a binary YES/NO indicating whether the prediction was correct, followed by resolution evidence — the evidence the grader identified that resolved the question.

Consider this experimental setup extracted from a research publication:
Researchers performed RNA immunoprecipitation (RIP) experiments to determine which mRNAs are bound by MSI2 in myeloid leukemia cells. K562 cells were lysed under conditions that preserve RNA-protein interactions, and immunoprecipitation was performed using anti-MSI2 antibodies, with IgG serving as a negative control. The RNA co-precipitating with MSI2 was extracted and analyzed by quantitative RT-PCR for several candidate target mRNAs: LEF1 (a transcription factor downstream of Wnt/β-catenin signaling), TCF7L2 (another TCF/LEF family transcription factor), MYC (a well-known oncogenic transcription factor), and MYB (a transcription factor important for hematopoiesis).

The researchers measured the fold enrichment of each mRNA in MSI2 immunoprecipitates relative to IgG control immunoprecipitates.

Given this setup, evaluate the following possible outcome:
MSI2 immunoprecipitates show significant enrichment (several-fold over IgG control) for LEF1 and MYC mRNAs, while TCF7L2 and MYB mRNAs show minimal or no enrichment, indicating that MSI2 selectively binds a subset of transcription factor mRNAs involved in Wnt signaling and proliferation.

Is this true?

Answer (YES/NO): NO